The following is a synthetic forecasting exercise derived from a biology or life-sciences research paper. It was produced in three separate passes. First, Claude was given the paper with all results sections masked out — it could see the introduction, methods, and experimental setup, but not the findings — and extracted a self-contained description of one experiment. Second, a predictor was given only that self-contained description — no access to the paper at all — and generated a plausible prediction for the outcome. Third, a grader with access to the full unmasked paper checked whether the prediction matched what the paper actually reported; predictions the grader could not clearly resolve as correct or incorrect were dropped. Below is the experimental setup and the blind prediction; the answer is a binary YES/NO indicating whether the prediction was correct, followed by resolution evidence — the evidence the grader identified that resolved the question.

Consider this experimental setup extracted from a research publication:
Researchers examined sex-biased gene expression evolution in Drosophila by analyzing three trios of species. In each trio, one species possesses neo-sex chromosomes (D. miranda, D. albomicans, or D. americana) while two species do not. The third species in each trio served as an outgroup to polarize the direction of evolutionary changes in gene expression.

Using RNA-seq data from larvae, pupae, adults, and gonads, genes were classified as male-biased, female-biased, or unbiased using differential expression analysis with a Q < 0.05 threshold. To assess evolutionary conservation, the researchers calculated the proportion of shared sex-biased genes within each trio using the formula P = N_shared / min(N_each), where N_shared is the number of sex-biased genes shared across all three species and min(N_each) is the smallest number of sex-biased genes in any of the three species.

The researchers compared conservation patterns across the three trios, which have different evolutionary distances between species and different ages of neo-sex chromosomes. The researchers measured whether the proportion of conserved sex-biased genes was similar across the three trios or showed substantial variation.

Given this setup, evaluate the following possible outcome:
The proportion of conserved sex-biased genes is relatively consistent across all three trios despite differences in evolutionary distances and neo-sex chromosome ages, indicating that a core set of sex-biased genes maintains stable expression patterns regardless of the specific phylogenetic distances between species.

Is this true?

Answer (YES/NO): YES